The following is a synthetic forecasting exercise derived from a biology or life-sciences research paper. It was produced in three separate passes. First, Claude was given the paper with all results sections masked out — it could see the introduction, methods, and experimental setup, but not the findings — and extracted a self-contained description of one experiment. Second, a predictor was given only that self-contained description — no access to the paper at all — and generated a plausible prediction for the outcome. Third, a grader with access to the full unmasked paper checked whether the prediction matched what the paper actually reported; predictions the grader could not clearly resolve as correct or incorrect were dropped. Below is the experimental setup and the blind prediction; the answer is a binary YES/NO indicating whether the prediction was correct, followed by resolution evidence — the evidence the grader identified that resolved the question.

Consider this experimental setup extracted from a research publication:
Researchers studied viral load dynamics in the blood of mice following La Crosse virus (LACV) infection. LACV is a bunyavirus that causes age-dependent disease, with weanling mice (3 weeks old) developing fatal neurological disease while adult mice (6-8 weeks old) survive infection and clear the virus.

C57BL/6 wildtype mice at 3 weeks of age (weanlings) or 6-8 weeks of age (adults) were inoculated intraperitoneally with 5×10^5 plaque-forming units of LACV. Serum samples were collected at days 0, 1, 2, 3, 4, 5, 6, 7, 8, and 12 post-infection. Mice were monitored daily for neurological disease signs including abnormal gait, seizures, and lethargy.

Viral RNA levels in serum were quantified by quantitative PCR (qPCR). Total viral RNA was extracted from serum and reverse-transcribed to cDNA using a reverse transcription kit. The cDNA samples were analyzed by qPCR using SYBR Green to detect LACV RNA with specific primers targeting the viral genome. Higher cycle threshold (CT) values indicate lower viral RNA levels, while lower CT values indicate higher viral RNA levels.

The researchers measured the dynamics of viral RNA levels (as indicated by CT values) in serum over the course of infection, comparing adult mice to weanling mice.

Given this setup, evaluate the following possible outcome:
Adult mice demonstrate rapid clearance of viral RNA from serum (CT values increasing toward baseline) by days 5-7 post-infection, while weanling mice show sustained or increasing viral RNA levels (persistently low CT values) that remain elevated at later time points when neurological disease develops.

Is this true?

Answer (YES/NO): NO